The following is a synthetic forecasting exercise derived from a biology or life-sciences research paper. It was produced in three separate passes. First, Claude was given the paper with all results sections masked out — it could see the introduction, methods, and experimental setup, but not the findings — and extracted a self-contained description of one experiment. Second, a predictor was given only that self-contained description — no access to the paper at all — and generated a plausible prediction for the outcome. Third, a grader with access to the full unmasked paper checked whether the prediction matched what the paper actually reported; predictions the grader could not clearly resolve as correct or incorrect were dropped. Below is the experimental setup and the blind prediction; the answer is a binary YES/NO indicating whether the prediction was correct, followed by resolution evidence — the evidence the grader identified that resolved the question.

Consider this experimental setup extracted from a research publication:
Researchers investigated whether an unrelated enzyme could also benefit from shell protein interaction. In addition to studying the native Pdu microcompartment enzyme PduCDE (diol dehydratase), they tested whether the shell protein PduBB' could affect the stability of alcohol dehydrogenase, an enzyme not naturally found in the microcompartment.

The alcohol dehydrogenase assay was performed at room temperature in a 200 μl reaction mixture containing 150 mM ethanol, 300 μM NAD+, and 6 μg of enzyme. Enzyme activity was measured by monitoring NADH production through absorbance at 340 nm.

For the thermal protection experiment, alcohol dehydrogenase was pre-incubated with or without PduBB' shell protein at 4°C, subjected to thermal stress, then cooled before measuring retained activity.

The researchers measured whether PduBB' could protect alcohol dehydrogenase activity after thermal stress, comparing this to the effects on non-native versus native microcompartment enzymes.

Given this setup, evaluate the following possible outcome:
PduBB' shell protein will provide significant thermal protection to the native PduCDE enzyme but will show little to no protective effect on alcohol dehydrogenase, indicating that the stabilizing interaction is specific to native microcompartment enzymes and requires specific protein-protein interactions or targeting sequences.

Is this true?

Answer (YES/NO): YES